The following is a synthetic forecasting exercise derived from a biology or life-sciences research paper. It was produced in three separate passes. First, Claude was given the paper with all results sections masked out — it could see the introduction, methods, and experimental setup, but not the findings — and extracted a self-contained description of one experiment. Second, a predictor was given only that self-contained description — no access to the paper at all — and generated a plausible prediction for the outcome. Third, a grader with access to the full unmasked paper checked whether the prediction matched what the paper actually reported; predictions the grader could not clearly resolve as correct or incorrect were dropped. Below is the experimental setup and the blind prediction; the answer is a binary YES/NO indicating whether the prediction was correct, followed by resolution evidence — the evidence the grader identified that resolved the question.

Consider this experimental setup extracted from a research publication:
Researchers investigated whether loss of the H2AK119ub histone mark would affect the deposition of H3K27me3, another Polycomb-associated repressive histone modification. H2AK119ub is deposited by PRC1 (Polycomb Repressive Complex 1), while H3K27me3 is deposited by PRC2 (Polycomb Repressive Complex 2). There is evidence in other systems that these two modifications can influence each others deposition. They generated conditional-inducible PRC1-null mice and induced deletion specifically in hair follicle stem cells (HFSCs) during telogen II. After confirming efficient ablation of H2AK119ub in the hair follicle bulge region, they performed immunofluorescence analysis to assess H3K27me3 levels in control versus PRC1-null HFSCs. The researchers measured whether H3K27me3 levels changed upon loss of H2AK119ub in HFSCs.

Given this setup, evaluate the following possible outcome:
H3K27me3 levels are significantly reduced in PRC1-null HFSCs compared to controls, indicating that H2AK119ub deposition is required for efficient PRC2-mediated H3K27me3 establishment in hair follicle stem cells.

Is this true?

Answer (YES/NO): NO